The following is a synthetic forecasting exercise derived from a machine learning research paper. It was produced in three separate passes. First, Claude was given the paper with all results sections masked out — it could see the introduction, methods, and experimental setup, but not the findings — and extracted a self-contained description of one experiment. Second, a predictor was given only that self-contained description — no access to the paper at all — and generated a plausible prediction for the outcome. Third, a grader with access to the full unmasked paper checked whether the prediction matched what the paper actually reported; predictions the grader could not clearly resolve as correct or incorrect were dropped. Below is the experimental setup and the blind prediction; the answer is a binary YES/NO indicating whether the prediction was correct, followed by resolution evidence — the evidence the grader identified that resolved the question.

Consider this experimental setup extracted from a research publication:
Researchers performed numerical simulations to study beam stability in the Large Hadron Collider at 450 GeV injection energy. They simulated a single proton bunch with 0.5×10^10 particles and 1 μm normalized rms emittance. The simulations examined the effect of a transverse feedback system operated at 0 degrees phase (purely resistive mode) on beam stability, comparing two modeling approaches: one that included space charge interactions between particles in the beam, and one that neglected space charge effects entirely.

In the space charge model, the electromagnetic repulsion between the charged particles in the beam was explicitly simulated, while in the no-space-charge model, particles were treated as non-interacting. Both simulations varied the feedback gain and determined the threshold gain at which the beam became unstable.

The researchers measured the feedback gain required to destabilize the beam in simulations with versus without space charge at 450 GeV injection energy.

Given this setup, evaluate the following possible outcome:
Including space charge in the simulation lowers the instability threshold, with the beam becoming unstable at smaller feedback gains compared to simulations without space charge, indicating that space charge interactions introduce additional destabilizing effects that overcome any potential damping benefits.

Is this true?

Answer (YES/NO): NO